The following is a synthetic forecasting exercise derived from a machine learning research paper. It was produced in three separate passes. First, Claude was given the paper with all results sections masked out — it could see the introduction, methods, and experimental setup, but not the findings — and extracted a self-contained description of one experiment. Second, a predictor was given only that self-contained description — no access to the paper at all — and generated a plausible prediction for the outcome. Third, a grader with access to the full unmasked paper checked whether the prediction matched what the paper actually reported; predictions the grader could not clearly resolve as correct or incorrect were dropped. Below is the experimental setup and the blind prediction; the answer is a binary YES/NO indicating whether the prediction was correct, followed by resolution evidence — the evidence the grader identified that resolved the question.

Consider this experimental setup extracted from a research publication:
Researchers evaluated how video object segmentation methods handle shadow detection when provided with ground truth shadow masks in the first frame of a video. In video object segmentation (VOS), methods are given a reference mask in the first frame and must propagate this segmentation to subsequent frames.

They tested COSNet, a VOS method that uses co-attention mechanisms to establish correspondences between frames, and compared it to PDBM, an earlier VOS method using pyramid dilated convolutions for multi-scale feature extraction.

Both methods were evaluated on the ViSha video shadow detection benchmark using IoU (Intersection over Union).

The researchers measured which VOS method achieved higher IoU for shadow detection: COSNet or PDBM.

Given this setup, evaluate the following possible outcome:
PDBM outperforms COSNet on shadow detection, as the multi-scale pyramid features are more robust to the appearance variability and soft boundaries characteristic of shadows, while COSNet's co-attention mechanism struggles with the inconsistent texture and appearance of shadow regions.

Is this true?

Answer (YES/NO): NO